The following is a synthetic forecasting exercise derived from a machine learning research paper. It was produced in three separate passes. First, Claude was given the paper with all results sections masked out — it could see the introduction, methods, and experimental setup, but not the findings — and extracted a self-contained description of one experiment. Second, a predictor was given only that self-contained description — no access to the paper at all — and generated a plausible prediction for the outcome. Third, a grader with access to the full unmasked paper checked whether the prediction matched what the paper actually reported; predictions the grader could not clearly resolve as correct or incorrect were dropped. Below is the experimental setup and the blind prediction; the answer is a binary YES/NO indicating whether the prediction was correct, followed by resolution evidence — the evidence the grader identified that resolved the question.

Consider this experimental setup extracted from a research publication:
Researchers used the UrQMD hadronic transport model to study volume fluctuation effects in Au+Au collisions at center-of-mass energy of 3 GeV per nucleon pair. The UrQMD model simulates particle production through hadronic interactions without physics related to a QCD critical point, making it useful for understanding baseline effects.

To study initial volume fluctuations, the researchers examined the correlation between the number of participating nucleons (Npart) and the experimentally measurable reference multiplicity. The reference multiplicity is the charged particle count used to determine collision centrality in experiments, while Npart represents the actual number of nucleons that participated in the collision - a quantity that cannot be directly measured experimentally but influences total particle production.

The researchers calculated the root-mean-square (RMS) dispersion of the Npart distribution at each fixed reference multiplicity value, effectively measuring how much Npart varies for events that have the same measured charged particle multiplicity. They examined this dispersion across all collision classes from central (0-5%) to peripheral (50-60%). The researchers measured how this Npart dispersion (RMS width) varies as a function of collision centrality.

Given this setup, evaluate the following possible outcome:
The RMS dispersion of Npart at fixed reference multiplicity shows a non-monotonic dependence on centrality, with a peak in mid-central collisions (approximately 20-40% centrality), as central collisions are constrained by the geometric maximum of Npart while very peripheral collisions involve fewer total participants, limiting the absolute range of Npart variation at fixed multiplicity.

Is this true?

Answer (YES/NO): YES